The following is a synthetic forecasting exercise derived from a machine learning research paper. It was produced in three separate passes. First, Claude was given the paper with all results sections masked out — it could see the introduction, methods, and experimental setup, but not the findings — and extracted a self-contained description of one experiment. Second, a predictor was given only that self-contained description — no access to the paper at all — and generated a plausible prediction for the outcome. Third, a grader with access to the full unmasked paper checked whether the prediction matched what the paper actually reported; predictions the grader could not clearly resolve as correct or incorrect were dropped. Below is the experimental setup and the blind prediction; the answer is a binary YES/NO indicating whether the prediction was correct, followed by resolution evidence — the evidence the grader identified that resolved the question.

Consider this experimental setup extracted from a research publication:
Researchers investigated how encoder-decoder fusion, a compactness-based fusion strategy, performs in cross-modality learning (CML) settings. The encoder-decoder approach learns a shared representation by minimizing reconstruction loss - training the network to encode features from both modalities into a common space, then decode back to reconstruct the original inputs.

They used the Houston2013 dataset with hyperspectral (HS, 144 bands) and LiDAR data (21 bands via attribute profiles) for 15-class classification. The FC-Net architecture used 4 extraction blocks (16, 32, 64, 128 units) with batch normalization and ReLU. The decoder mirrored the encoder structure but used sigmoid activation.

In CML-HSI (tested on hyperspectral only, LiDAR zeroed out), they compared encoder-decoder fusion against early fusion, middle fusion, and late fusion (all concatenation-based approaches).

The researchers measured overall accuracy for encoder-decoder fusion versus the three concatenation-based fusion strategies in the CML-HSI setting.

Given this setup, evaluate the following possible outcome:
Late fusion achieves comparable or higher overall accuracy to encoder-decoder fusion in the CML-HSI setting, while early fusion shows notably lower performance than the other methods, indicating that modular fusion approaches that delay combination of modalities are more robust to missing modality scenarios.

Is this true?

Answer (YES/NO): NO